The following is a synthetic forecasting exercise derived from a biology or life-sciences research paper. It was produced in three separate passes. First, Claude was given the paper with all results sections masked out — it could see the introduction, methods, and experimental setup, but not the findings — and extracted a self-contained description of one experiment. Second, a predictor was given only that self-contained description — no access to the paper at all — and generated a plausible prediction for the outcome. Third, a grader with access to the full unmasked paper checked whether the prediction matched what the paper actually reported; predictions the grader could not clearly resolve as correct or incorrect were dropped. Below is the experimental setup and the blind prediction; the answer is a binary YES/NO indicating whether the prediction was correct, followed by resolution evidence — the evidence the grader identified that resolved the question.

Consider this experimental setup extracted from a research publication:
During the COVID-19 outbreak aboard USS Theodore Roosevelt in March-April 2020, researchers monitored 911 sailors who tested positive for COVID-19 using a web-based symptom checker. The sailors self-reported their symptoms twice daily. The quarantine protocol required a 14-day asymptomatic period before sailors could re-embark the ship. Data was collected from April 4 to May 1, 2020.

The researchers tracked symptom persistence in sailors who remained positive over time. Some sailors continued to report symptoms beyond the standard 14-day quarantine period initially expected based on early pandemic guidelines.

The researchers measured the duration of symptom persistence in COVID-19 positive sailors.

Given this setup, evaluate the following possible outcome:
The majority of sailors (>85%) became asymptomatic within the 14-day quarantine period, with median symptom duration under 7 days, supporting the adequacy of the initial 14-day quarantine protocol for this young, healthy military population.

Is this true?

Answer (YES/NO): NO